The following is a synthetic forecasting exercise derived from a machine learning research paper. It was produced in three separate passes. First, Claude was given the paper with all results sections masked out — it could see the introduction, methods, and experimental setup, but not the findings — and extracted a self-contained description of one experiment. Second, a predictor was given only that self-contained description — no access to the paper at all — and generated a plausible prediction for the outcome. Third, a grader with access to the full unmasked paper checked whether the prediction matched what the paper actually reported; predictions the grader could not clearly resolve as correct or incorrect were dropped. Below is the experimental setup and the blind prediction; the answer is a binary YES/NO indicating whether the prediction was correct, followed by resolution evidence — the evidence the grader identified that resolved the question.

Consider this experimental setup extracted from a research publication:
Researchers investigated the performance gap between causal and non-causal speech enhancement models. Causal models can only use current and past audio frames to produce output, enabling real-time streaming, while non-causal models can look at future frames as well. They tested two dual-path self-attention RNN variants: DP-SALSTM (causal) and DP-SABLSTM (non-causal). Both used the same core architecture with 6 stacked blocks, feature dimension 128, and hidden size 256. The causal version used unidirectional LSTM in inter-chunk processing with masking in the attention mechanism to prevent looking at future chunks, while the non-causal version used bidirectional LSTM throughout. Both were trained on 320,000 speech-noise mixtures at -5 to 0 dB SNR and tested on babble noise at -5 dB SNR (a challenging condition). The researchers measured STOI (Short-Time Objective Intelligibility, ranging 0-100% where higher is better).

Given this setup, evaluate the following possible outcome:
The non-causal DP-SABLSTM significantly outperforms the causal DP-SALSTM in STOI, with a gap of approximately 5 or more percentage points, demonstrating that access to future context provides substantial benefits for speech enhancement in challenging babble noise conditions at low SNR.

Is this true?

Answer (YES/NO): NO